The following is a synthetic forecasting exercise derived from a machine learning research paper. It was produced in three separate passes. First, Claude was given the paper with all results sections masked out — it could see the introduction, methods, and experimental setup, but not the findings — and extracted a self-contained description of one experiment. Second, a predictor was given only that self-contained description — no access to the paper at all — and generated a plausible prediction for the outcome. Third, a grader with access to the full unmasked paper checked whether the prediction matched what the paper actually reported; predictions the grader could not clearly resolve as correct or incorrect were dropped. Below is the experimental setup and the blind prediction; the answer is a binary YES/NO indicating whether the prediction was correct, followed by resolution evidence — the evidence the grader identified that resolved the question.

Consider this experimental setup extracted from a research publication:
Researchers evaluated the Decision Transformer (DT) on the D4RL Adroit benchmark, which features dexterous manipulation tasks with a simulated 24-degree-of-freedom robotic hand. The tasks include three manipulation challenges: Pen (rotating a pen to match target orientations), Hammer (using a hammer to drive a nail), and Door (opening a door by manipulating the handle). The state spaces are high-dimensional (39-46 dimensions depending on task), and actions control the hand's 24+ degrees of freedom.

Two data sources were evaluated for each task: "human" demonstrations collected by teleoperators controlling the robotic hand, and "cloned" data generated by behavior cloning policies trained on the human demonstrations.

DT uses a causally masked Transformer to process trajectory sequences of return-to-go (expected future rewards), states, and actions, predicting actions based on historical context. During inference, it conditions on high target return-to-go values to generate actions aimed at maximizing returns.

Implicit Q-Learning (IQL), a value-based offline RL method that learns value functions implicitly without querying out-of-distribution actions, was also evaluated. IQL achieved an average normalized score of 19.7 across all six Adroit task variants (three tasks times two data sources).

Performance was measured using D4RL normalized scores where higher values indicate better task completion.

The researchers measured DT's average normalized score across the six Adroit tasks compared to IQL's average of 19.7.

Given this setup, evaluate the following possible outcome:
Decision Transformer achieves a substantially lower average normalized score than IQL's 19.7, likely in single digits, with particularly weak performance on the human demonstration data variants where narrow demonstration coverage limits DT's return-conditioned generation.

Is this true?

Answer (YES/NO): NO